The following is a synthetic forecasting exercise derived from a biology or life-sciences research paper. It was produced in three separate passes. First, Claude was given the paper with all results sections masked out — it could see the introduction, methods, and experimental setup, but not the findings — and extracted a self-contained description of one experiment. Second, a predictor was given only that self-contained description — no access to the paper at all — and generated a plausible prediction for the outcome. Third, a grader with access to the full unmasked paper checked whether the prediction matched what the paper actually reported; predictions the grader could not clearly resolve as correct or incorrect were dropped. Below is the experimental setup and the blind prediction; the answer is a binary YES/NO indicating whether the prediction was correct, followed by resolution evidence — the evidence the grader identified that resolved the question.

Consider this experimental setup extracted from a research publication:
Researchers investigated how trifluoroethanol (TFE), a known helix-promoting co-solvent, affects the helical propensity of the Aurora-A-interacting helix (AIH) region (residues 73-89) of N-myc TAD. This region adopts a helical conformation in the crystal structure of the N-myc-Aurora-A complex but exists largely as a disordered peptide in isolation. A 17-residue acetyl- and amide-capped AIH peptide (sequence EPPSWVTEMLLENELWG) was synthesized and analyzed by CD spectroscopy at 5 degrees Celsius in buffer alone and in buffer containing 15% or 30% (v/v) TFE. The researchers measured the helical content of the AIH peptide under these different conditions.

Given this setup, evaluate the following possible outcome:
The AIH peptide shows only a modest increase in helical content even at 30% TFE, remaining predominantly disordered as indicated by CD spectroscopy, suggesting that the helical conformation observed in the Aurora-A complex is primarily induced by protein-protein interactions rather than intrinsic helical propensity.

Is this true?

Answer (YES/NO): NO